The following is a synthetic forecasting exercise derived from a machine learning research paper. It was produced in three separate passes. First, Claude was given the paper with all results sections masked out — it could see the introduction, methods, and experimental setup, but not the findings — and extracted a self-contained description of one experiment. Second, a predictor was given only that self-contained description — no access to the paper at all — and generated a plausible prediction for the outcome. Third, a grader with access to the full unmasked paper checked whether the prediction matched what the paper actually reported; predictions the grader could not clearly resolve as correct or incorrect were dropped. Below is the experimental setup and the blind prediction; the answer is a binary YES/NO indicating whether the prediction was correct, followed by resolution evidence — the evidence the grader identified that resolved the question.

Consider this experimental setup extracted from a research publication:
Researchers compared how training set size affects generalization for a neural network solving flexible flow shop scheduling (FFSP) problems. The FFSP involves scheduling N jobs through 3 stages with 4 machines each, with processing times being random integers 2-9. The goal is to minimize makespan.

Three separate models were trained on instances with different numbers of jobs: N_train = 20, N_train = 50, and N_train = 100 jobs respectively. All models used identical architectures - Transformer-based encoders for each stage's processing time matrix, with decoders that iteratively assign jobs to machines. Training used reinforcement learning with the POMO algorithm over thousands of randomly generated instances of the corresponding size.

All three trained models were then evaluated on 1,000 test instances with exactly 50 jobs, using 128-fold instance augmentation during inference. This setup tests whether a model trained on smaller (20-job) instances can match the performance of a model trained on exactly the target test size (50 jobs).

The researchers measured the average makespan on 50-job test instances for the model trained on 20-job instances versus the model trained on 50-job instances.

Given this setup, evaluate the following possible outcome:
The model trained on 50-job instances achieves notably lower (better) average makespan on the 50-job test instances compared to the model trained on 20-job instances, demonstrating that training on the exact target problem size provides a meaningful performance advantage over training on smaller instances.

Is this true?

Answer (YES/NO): NO